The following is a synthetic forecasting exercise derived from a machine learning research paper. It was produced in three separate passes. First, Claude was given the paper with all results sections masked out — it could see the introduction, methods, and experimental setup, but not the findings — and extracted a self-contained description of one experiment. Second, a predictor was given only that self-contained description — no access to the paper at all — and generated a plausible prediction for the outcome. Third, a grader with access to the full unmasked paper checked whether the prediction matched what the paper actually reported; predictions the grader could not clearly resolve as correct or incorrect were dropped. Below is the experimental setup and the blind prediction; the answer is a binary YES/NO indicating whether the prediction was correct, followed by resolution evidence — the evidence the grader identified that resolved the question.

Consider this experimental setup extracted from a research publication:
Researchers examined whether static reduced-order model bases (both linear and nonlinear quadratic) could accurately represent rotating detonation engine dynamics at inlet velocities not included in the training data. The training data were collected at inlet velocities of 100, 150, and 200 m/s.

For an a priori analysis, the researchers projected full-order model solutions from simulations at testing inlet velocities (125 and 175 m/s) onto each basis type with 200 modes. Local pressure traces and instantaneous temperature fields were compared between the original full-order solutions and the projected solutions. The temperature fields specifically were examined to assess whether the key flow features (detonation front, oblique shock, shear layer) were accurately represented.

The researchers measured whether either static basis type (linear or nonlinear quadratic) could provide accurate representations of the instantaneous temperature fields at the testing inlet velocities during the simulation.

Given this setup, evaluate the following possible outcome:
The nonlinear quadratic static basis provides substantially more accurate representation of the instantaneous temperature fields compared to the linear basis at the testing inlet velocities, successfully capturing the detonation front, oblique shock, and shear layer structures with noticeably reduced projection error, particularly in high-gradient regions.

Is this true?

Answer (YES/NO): NO